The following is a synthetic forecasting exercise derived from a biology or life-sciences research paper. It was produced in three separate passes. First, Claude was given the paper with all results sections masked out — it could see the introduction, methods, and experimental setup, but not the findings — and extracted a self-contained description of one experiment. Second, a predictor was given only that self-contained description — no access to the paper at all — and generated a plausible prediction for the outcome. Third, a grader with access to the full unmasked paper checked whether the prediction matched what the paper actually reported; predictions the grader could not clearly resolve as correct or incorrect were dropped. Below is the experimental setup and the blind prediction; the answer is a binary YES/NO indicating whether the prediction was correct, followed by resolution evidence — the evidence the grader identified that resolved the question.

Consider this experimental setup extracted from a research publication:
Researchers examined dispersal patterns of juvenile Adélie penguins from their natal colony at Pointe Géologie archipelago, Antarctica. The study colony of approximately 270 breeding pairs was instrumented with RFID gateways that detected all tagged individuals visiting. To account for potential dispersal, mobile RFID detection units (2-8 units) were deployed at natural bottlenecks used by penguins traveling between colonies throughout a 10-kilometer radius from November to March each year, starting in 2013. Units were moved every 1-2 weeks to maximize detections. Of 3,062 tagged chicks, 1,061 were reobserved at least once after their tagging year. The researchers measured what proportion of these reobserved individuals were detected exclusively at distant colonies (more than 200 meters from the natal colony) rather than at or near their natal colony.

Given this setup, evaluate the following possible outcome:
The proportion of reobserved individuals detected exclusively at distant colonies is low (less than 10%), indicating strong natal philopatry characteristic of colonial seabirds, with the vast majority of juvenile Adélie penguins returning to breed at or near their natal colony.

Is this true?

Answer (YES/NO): YES